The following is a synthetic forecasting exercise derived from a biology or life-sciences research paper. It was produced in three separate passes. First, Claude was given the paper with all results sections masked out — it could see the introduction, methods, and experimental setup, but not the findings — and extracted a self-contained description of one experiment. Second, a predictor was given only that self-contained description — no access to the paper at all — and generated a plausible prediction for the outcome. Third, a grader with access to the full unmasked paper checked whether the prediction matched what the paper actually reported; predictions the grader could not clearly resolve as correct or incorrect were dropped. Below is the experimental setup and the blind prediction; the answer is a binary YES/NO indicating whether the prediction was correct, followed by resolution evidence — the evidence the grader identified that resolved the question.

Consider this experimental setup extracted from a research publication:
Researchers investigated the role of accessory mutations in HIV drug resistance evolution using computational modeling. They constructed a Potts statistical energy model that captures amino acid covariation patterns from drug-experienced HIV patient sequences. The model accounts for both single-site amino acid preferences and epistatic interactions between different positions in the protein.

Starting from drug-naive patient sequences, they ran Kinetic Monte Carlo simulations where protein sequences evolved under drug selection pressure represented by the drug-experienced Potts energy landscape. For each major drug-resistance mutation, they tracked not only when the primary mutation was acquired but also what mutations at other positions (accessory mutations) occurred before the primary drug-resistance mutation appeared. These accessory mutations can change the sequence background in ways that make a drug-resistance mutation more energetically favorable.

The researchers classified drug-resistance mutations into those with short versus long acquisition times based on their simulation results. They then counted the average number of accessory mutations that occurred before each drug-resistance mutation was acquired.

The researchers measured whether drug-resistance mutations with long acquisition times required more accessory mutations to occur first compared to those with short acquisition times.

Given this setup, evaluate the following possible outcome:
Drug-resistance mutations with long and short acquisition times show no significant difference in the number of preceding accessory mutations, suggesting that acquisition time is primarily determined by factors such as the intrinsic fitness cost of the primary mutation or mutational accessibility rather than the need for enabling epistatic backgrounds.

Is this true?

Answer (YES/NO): NO